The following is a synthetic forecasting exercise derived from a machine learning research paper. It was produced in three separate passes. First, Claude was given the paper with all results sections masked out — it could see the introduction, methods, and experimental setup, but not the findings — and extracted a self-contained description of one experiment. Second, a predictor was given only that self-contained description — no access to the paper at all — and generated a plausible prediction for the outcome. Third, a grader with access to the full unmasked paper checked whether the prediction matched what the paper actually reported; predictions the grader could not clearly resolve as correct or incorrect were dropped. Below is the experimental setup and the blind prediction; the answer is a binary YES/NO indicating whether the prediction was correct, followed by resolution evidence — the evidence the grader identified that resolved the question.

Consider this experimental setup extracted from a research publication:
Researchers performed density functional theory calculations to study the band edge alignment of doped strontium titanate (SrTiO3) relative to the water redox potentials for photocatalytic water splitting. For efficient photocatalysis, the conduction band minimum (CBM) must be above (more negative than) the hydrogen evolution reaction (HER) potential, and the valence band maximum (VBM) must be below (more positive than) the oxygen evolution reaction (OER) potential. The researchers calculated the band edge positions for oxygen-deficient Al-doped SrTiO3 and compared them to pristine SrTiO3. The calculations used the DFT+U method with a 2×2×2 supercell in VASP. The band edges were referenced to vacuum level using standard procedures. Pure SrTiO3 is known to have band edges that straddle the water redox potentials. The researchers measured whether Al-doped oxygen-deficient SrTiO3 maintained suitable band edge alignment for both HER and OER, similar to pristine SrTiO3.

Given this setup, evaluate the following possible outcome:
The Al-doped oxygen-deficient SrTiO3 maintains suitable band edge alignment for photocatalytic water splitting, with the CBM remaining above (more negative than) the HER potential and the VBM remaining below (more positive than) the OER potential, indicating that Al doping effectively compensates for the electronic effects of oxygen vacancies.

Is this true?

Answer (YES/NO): YES